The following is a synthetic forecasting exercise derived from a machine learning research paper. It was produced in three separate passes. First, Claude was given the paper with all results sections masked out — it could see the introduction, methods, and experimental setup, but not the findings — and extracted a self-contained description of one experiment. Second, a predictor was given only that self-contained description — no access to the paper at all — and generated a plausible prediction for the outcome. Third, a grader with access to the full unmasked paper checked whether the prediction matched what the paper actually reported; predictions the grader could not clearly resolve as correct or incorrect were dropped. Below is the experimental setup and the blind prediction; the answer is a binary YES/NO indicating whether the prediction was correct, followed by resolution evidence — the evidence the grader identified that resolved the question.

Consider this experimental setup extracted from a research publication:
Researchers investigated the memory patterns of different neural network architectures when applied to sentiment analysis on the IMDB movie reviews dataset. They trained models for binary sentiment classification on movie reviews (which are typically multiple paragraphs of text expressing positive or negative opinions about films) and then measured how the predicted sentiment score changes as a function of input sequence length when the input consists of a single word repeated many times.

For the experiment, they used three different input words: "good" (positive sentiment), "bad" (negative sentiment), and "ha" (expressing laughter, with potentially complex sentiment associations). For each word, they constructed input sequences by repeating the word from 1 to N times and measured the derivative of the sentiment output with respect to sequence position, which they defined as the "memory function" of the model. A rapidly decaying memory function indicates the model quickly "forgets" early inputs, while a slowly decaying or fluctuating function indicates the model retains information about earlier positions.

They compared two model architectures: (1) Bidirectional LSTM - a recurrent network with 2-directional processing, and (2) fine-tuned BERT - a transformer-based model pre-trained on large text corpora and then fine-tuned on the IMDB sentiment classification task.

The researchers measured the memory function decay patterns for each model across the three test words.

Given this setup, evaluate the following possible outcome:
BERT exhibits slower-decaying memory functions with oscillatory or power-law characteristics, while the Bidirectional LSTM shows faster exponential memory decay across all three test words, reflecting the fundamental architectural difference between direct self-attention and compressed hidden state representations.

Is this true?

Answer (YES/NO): NO